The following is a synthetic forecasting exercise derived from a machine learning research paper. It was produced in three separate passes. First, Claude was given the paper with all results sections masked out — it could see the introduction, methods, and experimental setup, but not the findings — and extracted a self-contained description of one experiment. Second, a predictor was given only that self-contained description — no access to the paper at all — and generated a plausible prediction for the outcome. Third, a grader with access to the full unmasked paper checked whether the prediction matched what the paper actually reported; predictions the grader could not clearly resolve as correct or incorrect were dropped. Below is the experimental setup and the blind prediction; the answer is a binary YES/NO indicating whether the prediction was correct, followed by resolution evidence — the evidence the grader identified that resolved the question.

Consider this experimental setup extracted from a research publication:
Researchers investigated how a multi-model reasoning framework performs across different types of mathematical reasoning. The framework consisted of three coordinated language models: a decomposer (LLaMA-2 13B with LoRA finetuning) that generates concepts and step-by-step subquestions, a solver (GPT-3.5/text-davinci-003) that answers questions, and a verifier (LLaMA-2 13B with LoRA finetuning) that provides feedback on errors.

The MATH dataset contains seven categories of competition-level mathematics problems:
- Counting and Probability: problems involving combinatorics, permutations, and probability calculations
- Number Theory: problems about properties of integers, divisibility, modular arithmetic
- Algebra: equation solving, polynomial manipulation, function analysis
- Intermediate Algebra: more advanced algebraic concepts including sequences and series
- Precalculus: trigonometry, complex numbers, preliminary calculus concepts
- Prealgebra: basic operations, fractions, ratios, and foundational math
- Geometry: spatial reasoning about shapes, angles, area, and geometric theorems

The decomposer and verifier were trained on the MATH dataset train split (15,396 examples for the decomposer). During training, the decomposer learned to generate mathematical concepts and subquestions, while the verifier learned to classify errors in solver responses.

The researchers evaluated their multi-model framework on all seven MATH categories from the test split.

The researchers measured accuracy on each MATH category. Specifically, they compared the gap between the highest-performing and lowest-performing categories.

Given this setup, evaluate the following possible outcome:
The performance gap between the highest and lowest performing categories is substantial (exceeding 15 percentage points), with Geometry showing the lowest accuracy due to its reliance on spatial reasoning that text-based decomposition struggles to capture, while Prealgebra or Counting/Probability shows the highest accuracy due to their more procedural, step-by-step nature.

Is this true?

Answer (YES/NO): NO